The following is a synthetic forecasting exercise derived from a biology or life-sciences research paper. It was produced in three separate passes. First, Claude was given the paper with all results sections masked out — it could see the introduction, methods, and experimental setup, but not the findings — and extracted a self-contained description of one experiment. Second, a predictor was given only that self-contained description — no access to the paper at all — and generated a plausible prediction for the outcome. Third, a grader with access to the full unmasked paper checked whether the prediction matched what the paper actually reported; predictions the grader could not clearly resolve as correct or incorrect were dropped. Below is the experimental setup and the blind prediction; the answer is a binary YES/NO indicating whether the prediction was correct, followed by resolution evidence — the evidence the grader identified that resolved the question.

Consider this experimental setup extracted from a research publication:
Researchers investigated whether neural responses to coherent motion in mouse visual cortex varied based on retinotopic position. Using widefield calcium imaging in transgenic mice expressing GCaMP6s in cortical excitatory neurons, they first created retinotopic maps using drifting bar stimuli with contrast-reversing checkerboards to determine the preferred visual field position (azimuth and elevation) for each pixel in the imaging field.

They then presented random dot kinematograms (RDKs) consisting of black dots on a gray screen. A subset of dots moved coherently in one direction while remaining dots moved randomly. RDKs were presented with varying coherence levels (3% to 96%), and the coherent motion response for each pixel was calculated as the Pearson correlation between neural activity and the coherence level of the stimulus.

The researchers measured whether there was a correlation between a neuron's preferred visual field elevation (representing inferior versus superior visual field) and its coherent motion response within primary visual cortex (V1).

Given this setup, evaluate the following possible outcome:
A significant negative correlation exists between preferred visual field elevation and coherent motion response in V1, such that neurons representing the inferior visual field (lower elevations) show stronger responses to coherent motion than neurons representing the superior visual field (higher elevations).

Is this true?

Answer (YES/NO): YES